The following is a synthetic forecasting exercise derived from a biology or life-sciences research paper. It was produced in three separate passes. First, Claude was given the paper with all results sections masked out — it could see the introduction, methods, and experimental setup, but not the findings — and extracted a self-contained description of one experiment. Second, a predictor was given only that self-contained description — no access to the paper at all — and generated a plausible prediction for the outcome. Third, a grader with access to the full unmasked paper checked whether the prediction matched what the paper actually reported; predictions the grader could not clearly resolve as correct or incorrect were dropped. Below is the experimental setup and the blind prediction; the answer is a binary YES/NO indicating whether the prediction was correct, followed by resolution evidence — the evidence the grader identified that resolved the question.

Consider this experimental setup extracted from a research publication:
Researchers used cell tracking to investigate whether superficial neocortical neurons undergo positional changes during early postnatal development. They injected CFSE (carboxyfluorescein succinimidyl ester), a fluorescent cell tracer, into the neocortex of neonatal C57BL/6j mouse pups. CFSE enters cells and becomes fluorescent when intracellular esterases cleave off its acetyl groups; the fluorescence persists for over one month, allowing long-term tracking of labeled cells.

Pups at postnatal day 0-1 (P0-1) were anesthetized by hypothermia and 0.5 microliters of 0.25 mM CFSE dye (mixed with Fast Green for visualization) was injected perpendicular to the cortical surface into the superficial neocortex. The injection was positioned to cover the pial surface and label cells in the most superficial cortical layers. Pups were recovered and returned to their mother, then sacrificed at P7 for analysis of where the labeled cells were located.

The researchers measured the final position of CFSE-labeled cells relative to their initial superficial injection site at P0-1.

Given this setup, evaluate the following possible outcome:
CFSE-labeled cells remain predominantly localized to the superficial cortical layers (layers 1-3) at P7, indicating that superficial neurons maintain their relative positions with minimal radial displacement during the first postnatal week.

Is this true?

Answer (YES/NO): NO